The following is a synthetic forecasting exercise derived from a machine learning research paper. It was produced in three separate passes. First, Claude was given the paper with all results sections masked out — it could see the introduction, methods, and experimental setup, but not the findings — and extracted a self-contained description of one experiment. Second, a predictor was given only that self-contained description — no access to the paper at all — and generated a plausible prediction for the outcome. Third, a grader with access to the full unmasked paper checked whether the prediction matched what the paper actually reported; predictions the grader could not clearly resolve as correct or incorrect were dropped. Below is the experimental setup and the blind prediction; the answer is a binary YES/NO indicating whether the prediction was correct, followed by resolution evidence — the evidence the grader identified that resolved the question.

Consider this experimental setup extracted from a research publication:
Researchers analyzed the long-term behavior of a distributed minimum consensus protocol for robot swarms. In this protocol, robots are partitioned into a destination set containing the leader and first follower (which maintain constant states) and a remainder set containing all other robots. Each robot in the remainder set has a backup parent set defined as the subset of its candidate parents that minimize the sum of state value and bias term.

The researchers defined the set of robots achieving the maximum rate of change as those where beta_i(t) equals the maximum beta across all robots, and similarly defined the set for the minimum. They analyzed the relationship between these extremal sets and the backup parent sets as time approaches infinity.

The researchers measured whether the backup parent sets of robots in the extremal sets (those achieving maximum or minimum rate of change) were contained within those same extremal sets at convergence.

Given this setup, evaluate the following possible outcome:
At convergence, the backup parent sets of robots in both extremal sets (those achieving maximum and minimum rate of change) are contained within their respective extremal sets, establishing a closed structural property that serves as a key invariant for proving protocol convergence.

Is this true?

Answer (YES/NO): YES